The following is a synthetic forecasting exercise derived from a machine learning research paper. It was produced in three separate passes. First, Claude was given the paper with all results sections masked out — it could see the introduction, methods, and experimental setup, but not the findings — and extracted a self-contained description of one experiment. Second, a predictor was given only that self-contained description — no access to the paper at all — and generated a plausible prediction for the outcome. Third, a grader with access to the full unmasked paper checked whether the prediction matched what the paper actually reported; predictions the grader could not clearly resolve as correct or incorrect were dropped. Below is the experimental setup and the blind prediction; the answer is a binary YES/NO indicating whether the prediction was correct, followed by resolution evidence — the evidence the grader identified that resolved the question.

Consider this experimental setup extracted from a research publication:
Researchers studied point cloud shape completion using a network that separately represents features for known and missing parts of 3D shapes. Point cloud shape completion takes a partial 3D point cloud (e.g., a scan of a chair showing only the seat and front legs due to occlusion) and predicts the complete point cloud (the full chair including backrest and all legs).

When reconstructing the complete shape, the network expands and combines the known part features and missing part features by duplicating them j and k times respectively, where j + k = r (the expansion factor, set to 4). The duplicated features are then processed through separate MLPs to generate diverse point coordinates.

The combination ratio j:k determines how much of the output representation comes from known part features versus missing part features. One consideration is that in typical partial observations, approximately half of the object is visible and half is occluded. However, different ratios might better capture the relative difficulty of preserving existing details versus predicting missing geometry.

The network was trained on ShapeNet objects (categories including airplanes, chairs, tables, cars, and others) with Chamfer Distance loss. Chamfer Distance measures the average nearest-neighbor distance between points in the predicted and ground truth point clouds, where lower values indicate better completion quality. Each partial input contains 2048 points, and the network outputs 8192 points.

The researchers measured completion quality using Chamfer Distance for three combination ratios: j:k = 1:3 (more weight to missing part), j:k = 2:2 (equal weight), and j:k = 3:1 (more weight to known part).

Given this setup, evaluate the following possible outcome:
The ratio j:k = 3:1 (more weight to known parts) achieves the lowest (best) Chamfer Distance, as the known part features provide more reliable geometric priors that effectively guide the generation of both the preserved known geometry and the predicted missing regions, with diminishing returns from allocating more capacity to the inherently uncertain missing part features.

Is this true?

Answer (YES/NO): NO